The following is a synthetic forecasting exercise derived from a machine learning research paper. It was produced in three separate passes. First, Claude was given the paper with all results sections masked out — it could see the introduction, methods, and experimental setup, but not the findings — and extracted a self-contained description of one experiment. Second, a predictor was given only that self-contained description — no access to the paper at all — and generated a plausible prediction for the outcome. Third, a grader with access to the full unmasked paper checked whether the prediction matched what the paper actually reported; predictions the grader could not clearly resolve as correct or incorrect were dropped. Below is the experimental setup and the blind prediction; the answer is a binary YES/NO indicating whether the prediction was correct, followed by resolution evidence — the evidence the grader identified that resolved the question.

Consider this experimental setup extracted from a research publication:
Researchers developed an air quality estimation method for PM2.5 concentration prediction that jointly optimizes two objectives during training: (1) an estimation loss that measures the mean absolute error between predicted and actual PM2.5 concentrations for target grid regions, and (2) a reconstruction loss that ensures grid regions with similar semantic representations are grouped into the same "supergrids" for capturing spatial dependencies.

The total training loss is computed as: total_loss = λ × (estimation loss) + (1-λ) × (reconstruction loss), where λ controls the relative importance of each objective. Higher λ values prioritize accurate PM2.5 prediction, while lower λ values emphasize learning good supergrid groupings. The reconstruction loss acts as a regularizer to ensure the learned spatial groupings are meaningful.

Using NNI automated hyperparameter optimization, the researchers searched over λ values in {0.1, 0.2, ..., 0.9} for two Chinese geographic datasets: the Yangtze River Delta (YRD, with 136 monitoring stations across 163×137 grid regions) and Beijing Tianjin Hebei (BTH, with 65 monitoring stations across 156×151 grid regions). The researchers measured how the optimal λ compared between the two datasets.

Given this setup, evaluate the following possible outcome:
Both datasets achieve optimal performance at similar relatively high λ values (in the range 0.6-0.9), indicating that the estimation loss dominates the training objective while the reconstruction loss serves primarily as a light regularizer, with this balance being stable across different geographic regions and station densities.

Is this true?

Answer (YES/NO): NO